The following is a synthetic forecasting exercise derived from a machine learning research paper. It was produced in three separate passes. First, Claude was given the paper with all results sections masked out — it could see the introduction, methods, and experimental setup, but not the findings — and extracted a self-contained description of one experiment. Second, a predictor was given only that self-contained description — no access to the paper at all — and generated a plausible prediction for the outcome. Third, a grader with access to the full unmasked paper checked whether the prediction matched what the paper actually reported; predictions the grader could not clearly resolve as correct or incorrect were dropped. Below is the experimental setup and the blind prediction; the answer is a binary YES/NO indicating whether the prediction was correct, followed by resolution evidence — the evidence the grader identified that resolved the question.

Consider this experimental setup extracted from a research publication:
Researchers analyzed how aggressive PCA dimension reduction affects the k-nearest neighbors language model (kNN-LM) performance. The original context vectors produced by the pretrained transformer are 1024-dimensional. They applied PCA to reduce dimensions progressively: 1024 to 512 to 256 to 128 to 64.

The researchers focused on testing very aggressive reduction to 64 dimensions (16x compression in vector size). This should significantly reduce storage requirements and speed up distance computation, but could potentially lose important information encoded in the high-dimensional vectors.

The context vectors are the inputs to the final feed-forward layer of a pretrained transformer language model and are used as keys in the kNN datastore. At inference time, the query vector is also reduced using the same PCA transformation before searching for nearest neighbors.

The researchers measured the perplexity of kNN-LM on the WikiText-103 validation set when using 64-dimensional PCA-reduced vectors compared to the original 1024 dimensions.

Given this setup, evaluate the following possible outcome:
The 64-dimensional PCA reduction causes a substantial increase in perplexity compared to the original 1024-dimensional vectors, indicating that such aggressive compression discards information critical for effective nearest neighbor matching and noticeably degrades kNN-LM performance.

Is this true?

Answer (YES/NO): YES